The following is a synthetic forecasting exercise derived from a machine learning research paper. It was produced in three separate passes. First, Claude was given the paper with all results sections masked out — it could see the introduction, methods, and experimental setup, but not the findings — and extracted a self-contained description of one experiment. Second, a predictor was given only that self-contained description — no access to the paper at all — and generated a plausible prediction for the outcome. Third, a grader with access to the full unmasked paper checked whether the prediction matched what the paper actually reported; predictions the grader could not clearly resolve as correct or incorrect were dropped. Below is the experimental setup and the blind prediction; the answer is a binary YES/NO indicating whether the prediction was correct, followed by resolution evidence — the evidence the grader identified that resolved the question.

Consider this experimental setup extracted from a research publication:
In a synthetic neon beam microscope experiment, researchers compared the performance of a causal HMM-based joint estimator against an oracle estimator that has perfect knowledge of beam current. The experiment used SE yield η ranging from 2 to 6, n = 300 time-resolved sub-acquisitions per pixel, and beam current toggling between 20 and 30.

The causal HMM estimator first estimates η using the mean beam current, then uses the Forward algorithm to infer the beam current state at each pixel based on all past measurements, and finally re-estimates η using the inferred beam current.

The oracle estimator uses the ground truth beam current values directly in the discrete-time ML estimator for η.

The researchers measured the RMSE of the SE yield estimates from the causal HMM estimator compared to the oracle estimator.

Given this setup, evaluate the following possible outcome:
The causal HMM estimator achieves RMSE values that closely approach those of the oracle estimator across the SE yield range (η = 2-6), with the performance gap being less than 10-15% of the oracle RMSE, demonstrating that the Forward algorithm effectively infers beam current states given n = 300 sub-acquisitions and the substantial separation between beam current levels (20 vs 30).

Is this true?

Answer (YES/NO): YES